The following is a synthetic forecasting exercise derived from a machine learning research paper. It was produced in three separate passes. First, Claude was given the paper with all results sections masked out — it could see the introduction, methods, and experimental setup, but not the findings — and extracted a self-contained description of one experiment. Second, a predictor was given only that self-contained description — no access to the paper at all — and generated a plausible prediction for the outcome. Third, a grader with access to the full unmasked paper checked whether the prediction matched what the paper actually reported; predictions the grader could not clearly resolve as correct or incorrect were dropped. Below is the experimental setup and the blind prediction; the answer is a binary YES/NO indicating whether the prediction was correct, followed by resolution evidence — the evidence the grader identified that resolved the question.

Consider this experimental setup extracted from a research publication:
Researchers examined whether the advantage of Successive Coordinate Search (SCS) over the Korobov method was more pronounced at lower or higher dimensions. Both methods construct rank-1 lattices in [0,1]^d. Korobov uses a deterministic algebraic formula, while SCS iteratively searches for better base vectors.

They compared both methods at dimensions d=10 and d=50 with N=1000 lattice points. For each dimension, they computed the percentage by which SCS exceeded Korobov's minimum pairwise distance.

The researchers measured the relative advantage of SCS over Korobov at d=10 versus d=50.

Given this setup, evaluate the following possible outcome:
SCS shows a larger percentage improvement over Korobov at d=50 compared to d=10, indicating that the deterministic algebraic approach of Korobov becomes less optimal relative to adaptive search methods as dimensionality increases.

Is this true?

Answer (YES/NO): YES